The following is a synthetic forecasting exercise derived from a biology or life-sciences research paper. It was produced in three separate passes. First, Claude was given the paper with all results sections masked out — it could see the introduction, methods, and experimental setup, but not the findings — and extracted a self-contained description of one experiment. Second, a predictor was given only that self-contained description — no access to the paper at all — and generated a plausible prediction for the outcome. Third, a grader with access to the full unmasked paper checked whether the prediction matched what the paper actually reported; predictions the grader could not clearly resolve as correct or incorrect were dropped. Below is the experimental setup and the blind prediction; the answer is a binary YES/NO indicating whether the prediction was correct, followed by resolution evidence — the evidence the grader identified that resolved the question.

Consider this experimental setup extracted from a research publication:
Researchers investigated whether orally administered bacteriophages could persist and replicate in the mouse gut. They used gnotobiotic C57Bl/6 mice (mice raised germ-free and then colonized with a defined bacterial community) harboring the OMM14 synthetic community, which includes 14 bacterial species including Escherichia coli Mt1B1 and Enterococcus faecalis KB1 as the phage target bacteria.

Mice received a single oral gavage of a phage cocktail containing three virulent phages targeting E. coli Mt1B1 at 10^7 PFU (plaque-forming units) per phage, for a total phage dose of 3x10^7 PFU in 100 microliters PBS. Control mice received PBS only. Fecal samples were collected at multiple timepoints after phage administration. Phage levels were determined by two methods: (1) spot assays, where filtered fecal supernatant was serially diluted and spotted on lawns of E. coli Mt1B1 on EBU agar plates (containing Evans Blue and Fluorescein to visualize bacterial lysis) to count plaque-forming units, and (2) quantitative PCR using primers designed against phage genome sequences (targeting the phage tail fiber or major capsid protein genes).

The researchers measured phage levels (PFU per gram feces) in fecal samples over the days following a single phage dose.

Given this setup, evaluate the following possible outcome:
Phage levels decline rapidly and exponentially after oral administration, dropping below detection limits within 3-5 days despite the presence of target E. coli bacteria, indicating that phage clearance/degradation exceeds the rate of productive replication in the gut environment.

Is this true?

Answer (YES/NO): NO